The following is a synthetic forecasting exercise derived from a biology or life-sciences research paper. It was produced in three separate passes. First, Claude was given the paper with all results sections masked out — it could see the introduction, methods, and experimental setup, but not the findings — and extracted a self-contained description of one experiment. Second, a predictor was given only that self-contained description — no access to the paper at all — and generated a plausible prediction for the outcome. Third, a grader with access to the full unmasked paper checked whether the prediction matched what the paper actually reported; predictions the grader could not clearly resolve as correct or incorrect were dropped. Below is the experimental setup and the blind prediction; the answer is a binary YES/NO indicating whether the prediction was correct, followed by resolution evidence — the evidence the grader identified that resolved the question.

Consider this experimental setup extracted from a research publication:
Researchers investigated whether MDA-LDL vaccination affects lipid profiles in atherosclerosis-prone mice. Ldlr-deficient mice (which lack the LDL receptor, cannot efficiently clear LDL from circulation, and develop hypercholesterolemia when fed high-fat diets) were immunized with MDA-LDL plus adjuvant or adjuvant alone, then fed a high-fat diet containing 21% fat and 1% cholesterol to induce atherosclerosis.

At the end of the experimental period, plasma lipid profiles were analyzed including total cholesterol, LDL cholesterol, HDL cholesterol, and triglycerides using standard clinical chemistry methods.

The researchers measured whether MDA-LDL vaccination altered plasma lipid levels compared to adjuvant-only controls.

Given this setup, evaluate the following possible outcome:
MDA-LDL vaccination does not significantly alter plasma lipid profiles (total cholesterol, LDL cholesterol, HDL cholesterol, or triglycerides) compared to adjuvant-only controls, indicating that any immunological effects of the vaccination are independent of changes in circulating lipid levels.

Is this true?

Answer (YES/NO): YES